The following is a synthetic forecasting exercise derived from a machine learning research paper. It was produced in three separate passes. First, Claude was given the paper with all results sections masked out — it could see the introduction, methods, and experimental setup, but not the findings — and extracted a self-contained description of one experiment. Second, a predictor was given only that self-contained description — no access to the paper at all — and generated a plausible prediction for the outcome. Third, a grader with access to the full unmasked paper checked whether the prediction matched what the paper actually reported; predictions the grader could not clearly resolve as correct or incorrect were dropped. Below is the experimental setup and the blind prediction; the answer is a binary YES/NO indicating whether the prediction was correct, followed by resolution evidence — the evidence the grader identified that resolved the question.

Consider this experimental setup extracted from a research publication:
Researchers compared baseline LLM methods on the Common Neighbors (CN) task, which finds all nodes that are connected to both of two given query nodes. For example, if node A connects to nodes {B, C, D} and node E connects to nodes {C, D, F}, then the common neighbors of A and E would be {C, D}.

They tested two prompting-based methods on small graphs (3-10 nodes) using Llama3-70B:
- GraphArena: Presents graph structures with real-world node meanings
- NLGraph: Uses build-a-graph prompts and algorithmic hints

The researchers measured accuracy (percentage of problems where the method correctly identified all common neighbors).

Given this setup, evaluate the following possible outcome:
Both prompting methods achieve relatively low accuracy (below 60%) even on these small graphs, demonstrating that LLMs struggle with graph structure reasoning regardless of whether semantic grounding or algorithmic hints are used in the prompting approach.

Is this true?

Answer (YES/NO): NO